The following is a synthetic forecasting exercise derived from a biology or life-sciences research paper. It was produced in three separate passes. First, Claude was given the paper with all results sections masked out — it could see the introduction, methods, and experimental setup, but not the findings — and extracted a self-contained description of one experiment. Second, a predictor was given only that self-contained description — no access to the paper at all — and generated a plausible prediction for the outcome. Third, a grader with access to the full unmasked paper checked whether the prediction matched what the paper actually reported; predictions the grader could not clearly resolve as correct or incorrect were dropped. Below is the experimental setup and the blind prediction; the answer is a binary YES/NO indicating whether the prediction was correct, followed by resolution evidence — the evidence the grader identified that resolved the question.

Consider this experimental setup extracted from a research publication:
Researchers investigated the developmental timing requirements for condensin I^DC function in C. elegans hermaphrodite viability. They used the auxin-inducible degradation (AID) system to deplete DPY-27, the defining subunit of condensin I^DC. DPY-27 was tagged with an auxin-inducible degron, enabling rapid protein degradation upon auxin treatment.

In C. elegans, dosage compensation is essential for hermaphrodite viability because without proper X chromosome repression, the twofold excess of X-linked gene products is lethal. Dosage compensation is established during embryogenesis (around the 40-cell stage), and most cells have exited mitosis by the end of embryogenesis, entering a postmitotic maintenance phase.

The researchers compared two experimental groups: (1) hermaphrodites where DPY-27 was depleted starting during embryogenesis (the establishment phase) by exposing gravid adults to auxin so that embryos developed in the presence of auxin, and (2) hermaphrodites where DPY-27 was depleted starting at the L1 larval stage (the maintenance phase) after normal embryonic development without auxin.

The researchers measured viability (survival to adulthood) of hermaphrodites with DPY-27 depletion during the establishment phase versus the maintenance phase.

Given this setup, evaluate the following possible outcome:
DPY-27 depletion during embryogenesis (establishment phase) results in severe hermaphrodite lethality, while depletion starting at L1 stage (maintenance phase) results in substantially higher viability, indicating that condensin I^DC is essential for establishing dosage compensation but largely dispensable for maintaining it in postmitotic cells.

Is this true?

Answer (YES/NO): YES